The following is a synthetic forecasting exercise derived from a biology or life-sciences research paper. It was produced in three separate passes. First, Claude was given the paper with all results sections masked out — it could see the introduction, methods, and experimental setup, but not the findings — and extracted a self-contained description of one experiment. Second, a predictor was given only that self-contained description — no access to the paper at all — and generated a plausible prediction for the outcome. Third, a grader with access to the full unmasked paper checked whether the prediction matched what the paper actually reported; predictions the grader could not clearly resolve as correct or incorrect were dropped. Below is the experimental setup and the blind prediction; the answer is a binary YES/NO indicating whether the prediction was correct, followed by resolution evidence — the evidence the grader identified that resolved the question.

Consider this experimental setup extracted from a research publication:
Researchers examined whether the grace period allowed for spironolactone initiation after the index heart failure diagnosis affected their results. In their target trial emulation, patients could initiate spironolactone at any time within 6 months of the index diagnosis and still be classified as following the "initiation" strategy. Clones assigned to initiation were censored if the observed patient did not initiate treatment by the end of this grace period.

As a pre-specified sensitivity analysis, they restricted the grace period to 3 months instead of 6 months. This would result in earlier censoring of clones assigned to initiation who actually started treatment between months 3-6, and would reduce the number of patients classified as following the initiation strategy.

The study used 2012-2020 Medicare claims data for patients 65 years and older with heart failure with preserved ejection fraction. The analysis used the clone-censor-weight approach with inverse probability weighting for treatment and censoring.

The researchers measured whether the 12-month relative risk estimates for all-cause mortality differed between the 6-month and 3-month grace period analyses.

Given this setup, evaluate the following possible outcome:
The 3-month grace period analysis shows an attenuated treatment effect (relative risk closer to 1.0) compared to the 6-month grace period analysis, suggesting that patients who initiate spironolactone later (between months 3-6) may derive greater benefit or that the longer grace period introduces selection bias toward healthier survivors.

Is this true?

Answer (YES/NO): NO